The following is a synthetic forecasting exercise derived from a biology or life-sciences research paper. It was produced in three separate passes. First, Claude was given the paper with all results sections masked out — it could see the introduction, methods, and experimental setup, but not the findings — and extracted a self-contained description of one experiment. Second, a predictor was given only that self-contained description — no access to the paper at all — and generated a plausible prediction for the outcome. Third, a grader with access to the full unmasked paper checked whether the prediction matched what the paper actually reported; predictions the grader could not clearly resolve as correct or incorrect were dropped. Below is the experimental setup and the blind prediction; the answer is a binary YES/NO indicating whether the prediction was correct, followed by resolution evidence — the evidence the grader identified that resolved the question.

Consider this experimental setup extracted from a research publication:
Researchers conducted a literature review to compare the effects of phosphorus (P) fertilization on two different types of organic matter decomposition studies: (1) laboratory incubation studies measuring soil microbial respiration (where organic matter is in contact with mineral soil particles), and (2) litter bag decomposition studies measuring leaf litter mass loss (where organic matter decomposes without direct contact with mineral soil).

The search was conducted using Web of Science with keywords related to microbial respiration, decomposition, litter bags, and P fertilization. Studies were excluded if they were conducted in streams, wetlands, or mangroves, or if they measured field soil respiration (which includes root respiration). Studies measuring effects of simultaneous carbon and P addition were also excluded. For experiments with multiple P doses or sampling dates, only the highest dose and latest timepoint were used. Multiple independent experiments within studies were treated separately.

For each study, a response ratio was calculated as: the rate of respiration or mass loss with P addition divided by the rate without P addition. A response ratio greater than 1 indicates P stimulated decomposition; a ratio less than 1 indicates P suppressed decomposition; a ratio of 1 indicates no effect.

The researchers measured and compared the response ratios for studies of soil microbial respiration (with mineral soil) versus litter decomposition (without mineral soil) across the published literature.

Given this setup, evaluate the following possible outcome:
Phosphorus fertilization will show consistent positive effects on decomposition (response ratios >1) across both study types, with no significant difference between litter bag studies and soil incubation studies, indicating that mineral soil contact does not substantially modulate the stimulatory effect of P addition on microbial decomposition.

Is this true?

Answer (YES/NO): NO